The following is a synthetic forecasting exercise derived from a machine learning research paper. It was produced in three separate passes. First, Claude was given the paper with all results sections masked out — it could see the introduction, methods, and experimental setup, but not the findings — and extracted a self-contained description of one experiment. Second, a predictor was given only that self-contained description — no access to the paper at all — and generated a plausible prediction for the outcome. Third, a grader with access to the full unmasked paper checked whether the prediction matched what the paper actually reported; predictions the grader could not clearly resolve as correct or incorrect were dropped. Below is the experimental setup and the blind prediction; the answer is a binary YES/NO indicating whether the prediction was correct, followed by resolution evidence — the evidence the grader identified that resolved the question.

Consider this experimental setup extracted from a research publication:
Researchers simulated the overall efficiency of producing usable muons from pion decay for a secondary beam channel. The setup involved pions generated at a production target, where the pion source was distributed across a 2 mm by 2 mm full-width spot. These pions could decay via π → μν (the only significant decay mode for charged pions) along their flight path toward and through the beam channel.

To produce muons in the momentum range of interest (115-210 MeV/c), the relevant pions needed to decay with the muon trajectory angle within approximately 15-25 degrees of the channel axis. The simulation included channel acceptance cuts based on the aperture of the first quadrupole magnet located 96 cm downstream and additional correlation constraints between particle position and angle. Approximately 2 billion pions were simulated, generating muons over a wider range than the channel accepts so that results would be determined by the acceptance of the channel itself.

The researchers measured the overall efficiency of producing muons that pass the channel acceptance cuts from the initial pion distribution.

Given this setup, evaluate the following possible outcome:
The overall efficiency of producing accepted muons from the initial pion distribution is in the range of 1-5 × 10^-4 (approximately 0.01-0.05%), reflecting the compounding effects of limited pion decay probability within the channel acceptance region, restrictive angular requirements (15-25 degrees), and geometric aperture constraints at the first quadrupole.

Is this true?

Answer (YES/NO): NO